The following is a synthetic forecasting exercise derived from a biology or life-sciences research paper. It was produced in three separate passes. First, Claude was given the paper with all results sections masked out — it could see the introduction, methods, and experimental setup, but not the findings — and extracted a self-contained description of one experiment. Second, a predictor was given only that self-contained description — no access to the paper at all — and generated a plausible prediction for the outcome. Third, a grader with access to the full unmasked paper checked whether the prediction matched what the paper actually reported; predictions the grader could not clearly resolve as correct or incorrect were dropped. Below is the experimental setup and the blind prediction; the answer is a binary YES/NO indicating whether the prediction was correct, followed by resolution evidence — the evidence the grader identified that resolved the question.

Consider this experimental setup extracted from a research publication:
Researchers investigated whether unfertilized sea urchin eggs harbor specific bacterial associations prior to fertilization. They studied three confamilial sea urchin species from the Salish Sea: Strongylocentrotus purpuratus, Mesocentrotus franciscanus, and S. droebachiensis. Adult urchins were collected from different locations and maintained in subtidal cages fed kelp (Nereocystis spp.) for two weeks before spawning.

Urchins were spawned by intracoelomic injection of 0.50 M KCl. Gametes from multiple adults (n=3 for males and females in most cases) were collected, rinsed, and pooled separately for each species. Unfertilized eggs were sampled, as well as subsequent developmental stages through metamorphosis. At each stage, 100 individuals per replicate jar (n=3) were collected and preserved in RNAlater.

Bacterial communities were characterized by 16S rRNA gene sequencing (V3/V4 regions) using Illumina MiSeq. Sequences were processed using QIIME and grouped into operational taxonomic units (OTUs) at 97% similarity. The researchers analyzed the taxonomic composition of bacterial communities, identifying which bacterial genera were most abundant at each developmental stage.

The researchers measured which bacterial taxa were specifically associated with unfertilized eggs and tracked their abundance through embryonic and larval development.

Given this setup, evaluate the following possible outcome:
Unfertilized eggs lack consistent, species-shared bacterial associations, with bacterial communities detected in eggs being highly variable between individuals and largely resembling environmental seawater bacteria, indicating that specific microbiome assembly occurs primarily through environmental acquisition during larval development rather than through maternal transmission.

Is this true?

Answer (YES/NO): NO